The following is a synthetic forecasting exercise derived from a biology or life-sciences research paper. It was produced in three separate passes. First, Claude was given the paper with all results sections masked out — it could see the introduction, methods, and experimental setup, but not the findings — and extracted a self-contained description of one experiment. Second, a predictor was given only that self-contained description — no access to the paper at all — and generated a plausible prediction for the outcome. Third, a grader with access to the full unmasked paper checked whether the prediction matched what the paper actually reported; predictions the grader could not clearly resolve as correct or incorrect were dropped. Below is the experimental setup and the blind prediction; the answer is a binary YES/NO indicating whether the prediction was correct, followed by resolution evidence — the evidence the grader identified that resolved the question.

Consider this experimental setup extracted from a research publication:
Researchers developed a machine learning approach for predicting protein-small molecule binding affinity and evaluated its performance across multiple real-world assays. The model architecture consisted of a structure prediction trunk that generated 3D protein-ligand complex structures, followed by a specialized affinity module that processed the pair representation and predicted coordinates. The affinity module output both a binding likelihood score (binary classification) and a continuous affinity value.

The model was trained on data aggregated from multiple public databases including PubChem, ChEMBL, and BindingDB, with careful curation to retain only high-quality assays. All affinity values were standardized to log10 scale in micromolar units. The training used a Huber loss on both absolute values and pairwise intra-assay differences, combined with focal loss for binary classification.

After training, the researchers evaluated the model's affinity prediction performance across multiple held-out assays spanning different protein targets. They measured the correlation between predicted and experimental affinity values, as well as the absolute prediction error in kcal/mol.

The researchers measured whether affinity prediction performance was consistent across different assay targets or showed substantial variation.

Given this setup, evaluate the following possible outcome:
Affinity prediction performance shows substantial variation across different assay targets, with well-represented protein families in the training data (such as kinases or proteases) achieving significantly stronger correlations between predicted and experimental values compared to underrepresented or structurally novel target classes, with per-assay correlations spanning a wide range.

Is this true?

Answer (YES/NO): NO